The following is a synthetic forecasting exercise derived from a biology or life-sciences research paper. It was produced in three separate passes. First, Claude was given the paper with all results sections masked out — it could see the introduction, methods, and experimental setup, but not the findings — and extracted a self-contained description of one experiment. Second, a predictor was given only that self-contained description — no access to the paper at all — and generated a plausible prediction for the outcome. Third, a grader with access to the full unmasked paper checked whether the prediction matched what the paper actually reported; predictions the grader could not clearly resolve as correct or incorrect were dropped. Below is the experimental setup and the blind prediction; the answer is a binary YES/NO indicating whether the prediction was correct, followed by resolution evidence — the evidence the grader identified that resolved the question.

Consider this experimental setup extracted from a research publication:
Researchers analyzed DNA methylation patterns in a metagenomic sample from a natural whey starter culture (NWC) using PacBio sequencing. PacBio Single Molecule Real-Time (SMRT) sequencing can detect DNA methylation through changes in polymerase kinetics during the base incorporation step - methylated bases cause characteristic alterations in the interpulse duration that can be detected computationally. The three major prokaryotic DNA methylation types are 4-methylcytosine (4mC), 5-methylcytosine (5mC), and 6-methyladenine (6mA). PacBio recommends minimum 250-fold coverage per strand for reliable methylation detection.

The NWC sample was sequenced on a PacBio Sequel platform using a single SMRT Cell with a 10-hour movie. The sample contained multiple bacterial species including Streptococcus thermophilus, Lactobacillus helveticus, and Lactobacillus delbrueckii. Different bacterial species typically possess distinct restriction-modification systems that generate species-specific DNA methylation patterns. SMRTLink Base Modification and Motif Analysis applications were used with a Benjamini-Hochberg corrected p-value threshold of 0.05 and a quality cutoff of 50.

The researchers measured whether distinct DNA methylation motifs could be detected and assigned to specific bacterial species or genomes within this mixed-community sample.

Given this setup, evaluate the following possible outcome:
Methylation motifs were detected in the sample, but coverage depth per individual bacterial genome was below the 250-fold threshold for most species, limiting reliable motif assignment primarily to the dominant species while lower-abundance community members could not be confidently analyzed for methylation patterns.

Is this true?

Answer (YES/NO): NO